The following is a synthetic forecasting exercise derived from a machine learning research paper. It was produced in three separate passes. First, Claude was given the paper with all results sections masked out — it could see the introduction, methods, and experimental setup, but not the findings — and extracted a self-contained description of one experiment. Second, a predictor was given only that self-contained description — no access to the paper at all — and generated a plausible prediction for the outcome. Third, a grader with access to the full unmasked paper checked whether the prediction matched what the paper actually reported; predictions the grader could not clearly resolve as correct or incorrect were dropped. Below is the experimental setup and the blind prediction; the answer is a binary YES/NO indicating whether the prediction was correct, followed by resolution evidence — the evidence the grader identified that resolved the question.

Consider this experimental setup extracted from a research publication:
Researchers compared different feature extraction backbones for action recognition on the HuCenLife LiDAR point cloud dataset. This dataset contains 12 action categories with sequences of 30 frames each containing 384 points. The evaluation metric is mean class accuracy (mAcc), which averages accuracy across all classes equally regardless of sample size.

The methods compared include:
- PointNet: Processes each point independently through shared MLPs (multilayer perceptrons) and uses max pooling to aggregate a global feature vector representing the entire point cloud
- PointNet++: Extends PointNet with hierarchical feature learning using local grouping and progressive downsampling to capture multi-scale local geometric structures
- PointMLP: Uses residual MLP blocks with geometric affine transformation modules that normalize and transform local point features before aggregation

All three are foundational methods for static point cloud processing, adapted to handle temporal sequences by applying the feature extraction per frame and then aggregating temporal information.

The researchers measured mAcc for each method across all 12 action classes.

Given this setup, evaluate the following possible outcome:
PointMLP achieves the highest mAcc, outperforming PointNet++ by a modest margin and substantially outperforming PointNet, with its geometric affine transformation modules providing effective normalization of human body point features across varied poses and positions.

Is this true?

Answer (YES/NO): NO